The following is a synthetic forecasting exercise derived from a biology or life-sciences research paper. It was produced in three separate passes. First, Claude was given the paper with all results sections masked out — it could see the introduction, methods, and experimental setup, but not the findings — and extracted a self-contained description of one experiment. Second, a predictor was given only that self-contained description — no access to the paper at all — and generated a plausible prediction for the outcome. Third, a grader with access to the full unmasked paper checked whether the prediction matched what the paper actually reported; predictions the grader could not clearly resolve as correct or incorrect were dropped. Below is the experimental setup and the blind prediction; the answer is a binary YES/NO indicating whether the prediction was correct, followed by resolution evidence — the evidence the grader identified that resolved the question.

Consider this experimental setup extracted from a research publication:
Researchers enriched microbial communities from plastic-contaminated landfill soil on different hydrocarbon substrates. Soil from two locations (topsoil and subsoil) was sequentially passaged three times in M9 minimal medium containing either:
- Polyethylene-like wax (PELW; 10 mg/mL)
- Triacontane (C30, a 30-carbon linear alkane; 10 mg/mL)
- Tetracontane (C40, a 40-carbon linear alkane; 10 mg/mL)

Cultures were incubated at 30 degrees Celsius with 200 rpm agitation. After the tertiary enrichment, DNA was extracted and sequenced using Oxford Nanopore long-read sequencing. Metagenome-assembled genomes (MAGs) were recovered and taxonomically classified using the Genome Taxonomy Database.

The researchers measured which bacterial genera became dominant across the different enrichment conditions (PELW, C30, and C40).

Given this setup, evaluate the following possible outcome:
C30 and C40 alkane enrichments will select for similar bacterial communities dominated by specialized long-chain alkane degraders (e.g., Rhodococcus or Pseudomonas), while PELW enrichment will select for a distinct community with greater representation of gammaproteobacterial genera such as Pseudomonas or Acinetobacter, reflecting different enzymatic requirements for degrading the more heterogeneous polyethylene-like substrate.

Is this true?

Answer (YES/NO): NO